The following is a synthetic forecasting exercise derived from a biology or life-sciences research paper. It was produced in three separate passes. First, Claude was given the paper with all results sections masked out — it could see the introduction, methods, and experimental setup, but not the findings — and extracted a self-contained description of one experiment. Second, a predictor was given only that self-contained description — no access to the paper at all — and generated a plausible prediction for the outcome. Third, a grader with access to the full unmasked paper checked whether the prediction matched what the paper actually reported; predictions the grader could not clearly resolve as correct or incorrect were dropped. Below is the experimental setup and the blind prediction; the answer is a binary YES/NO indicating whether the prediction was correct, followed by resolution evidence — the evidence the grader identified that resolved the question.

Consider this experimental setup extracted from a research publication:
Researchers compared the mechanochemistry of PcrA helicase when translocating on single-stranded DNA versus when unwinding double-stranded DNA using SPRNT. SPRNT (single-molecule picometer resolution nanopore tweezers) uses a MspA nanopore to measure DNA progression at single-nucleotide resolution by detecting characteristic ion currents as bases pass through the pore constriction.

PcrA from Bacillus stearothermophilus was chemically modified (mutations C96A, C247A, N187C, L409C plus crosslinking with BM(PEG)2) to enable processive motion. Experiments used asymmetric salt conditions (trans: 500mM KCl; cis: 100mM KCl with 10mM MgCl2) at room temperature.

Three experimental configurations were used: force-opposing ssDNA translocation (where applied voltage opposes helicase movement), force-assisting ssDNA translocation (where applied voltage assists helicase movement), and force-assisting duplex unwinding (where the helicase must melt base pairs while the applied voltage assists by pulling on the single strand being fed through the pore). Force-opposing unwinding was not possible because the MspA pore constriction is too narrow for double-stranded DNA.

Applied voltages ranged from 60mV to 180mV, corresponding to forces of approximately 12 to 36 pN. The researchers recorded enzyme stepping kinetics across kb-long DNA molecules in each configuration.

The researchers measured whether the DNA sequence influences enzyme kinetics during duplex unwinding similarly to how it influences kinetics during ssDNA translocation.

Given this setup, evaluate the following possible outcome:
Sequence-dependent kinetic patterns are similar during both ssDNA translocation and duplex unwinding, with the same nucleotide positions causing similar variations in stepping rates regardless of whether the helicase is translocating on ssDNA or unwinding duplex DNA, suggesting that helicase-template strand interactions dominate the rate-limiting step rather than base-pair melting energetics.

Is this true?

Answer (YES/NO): NO